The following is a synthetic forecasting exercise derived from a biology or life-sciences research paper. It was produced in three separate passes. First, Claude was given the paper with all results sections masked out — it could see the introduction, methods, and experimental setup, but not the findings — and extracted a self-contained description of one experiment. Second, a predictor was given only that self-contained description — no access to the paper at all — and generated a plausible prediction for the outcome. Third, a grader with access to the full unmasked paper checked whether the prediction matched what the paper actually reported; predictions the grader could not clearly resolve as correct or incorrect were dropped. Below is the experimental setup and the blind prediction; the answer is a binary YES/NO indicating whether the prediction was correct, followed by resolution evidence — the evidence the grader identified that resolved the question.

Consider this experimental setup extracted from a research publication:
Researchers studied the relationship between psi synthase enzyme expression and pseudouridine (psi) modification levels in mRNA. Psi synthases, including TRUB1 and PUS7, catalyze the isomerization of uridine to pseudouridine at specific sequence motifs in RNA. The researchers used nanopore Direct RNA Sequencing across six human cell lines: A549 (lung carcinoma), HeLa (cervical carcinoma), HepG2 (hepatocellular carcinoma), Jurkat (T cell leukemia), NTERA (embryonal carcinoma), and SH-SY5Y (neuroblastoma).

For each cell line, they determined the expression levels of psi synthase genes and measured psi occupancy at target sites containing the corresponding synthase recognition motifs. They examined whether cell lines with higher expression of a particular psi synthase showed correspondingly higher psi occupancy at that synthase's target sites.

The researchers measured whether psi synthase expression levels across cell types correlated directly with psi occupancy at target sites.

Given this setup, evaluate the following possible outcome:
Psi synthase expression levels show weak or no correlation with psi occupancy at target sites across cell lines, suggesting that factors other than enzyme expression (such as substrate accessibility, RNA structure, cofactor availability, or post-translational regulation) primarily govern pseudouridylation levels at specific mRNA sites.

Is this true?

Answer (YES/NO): YES